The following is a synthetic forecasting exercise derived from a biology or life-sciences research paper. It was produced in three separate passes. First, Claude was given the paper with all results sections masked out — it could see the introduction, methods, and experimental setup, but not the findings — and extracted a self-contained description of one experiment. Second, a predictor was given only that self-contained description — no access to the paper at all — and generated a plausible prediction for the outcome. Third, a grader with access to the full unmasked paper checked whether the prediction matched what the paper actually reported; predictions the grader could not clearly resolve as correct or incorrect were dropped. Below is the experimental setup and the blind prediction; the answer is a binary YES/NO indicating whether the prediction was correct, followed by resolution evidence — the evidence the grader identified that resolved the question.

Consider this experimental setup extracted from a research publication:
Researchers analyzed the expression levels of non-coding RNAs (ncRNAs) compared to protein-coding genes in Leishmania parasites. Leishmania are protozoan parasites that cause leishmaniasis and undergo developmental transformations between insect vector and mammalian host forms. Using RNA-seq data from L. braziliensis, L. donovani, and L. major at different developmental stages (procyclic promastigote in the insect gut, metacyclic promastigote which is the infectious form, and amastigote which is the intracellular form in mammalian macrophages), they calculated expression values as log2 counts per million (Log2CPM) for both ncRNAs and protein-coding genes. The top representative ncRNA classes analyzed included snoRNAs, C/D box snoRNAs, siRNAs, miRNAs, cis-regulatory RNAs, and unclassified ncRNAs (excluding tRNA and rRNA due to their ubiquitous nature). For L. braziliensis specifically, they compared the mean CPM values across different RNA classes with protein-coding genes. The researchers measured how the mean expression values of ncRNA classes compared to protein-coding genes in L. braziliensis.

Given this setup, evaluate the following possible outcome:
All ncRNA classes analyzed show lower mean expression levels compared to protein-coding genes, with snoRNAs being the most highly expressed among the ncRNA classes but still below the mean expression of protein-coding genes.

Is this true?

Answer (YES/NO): NO